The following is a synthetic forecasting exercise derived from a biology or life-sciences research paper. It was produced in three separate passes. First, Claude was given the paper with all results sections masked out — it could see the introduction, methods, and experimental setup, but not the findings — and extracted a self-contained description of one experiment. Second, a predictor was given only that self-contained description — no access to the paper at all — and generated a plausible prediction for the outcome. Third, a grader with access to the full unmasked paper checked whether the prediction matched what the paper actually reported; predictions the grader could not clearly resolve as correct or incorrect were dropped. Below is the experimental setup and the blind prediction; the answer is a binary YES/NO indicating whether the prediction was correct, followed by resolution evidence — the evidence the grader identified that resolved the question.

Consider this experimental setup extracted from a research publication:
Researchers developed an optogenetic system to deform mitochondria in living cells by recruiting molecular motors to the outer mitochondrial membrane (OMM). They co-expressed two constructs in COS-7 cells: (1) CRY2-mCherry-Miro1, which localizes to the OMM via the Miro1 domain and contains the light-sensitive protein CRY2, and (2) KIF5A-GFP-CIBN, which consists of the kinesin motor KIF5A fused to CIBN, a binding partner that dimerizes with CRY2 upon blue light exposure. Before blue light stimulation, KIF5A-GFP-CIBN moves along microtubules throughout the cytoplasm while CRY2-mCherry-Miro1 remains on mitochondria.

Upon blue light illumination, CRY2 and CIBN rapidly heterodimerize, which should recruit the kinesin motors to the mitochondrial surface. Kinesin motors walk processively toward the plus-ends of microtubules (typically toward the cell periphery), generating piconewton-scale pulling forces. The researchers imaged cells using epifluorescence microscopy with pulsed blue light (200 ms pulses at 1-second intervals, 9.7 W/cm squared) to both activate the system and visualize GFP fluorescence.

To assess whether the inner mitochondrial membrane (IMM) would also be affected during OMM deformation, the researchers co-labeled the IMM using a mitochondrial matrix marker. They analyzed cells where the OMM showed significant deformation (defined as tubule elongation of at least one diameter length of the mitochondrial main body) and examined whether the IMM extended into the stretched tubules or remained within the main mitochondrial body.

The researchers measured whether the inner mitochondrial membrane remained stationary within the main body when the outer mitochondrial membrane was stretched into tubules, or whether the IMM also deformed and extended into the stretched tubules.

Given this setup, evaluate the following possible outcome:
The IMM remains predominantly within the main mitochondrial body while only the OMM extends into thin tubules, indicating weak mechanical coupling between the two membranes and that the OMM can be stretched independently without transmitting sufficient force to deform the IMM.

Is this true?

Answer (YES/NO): NO